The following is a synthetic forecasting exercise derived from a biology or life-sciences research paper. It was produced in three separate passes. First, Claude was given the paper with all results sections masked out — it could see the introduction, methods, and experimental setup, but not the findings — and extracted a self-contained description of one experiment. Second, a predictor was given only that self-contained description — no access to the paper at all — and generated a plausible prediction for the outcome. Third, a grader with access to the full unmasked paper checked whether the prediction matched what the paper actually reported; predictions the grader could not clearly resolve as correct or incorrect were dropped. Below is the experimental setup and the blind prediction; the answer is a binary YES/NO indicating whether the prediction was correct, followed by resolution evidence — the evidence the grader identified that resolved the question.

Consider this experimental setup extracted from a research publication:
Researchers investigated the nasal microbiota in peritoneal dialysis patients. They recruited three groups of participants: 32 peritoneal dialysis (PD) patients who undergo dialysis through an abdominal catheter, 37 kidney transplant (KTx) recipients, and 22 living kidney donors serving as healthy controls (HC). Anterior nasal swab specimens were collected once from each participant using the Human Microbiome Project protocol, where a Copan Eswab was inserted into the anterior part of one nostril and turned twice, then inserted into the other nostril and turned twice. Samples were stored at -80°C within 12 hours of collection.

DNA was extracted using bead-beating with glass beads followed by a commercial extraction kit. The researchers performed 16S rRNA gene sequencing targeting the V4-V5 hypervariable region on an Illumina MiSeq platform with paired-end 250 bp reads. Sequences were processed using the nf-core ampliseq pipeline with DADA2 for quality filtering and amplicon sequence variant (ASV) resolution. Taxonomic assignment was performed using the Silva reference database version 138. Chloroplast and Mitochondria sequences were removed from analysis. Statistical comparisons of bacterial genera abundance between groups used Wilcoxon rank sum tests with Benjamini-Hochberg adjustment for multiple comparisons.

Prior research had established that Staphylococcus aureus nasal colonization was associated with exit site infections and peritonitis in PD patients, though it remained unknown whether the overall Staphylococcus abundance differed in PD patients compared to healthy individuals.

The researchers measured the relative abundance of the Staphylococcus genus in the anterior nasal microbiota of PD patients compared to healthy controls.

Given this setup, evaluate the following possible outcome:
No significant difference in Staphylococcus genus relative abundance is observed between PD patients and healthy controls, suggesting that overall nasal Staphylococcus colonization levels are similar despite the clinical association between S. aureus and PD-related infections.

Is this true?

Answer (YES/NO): YES